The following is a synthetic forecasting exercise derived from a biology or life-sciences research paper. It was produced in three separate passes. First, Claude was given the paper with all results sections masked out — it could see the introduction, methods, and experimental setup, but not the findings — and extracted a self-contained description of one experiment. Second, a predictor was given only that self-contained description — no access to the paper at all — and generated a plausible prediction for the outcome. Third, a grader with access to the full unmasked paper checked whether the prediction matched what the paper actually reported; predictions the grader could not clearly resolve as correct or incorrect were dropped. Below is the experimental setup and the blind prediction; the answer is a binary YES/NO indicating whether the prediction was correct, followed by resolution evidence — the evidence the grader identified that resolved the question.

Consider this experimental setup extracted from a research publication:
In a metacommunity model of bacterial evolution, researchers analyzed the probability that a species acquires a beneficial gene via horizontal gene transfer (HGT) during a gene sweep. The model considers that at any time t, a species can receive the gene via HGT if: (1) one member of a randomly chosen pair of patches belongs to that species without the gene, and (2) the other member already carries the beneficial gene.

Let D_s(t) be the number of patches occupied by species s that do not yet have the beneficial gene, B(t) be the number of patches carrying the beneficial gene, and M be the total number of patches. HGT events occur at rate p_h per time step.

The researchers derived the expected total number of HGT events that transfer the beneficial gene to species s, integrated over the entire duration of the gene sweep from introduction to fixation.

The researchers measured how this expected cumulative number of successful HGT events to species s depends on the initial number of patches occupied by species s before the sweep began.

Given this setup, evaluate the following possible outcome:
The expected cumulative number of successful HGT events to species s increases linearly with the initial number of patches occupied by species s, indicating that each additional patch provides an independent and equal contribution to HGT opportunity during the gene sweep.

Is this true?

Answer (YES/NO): YES